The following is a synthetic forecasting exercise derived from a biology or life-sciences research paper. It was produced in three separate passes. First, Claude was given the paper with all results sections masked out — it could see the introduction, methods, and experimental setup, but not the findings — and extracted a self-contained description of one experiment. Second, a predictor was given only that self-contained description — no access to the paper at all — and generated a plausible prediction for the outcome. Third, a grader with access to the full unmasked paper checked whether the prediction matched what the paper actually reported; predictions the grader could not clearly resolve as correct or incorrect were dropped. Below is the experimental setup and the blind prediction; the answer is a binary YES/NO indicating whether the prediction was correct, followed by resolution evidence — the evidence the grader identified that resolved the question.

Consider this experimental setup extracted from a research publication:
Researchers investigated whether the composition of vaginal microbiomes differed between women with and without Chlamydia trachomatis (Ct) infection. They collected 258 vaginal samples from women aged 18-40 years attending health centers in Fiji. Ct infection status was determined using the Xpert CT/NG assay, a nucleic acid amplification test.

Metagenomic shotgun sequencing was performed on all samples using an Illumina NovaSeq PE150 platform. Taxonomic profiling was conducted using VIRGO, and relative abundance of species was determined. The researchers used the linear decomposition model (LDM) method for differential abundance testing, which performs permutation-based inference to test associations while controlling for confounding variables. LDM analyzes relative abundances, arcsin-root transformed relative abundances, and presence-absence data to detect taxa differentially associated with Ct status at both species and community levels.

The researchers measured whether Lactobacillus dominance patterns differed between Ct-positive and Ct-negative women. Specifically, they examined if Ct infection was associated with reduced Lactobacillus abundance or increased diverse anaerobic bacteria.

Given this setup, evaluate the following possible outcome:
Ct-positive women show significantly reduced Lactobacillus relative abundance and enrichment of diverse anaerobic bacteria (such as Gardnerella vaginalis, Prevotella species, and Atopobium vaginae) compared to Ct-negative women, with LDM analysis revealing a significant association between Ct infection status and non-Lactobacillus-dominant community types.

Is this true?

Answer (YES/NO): NO